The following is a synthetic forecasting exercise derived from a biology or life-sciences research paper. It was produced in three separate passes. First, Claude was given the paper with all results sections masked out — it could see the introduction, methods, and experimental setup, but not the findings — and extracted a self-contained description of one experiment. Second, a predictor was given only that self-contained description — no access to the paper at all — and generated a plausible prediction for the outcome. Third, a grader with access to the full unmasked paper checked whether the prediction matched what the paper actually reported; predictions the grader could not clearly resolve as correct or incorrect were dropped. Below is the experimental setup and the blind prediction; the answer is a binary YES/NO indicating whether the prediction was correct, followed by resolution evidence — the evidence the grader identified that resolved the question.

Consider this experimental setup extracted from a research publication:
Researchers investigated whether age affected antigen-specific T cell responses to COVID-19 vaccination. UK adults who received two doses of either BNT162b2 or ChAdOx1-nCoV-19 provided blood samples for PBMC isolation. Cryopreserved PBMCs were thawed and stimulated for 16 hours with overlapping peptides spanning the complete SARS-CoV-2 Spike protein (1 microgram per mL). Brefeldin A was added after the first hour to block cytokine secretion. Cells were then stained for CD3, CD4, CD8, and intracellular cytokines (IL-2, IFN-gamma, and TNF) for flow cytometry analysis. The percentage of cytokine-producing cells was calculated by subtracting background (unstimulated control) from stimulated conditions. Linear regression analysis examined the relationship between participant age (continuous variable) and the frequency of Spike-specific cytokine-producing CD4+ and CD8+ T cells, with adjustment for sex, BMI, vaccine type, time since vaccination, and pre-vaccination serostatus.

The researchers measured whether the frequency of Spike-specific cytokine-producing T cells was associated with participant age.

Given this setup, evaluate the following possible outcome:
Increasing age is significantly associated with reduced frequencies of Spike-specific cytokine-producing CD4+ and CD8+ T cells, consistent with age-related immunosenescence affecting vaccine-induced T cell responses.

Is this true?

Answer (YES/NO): NO